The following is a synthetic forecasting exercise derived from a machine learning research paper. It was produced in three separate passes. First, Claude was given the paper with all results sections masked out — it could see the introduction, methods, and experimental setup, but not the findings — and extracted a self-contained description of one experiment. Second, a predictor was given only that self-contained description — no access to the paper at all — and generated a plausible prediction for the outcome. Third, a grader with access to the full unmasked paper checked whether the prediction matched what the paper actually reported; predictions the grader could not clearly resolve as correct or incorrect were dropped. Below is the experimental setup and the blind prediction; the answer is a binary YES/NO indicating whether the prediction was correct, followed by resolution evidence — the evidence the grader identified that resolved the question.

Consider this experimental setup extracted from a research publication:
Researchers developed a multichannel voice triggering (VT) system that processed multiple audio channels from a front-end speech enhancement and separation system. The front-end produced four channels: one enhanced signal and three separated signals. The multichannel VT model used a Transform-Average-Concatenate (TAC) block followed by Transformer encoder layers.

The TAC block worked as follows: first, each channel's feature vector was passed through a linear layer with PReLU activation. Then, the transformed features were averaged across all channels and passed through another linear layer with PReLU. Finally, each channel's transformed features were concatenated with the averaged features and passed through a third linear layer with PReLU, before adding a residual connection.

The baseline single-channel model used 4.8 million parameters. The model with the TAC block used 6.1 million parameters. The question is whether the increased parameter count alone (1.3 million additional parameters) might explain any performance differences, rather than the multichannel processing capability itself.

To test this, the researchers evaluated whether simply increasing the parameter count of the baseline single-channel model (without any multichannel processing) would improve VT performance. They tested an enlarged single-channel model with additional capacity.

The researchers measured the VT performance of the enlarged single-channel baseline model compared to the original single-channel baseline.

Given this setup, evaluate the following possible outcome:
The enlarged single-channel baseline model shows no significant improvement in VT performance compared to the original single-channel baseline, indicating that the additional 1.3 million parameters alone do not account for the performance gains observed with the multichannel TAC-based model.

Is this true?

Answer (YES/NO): YES